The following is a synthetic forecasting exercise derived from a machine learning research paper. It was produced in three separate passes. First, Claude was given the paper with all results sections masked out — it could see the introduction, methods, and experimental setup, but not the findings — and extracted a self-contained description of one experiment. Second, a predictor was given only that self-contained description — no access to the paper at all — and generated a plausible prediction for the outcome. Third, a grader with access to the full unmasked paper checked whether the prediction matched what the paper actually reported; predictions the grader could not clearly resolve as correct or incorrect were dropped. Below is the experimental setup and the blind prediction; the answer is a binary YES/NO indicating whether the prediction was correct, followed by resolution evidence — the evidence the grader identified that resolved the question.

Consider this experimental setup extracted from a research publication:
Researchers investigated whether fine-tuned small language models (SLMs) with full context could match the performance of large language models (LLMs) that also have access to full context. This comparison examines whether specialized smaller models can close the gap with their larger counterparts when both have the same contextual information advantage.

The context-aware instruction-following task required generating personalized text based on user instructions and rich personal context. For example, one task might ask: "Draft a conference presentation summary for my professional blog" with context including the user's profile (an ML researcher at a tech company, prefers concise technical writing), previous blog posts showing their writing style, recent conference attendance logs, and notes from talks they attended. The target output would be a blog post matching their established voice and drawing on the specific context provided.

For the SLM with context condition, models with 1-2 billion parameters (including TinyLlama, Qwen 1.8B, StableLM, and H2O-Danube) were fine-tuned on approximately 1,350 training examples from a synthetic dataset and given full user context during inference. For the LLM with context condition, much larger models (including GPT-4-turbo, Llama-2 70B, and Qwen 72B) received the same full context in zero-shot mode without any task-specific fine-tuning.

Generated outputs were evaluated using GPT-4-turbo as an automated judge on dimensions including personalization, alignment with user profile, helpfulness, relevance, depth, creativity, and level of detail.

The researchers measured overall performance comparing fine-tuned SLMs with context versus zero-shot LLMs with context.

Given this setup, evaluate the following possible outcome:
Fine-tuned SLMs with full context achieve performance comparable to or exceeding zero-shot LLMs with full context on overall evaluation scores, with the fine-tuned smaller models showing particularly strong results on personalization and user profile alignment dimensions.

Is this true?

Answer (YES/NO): NO